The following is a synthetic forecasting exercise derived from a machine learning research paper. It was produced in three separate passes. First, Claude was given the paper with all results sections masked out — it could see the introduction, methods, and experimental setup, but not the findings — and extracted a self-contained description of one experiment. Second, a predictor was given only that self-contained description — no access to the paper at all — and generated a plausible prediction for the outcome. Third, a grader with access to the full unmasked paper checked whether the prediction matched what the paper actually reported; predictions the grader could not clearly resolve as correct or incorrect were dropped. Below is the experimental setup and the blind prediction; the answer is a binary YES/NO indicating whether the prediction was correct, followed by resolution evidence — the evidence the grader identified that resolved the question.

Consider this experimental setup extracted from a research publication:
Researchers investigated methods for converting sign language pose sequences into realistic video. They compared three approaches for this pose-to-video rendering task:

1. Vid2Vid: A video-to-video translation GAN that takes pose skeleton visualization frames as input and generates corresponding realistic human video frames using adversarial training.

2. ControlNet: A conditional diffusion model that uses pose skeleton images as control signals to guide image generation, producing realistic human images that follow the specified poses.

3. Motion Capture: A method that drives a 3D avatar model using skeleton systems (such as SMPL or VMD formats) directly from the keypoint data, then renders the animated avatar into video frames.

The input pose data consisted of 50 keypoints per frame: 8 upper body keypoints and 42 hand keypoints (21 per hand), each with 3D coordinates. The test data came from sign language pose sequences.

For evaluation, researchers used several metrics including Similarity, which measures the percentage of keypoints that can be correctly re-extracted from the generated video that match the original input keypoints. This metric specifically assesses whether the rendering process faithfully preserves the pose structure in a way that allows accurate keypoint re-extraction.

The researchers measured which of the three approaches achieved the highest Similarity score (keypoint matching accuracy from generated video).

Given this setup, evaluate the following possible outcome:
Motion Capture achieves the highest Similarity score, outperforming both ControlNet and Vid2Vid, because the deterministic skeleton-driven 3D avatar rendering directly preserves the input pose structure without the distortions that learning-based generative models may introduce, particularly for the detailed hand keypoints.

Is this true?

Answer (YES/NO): NO